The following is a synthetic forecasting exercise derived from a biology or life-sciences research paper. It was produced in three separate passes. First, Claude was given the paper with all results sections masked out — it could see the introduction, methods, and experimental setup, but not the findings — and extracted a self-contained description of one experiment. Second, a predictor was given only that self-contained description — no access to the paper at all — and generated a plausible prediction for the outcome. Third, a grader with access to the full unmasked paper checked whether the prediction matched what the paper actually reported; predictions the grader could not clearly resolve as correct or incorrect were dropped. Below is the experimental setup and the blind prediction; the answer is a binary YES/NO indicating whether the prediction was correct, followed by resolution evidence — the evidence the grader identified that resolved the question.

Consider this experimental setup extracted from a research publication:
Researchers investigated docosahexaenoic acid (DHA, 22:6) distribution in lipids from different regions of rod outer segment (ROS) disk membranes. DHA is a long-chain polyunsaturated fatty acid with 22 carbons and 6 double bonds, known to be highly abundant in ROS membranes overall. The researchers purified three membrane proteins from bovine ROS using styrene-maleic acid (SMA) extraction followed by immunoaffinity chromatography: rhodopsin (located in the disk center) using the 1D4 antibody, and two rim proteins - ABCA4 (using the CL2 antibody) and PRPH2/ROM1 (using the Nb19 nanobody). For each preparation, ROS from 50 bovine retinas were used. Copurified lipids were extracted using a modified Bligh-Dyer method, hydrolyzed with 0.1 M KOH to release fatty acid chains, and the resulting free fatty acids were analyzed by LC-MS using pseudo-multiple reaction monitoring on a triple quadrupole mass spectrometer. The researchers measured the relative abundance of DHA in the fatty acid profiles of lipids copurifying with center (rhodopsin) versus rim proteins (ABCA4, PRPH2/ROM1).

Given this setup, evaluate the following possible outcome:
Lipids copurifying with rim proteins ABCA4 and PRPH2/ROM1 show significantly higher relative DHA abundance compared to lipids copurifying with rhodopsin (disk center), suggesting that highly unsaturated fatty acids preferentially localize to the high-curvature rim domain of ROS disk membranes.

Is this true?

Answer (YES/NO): NO